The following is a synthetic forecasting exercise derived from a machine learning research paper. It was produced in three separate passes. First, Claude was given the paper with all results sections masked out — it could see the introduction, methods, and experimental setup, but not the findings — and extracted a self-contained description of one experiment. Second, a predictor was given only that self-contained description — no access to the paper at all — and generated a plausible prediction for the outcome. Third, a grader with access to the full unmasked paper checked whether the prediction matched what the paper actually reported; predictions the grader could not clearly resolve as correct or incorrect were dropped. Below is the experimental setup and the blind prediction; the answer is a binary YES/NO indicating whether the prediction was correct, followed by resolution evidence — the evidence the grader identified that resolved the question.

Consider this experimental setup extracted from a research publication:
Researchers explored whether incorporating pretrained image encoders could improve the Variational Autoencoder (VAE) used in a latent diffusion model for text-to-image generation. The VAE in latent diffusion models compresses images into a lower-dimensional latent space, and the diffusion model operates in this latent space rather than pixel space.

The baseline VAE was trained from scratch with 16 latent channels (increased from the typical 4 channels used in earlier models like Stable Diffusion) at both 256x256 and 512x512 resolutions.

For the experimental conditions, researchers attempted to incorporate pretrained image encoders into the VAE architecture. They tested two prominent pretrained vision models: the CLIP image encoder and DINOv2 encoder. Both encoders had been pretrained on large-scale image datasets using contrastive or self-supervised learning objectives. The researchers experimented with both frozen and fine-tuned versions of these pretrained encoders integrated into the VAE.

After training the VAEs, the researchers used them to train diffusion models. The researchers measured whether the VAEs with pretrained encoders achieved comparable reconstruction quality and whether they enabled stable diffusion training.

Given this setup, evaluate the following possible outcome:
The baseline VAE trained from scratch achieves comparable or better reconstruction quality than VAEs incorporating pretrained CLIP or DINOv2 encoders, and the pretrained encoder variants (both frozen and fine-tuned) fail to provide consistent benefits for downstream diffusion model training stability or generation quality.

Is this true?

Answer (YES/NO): YES